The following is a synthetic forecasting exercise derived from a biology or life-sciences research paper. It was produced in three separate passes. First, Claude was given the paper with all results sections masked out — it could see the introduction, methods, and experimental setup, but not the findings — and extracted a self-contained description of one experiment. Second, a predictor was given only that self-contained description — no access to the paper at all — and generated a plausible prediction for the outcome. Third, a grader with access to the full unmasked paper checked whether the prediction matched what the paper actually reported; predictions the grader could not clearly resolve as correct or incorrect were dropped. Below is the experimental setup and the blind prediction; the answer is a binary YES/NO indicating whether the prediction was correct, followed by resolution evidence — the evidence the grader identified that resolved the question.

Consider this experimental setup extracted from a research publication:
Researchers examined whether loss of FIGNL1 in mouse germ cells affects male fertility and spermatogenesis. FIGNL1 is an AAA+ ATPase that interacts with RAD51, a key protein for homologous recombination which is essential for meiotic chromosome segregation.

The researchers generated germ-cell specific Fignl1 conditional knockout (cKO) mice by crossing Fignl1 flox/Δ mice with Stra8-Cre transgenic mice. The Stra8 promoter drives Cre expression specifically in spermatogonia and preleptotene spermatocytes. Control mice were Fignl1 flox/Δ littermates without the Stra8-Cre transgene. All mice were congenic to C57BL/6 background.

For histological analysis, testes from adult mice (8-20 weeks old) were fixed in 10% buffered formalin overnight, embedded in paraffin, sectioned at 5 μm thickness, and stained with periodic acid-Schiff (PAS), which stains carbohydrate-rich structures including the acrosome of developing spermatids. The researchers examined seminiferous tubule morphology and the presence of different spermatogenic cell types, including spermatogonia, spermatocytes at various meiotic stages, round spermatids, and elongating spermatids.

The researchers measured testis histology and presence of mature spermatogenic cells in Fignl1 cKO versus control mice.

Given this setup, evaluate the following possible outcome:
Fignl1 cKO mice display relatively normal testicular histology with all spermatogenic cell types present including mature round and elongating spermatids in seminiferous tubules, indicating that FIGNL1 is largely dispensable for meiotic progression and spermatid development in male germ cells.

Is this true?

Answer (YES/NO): NO